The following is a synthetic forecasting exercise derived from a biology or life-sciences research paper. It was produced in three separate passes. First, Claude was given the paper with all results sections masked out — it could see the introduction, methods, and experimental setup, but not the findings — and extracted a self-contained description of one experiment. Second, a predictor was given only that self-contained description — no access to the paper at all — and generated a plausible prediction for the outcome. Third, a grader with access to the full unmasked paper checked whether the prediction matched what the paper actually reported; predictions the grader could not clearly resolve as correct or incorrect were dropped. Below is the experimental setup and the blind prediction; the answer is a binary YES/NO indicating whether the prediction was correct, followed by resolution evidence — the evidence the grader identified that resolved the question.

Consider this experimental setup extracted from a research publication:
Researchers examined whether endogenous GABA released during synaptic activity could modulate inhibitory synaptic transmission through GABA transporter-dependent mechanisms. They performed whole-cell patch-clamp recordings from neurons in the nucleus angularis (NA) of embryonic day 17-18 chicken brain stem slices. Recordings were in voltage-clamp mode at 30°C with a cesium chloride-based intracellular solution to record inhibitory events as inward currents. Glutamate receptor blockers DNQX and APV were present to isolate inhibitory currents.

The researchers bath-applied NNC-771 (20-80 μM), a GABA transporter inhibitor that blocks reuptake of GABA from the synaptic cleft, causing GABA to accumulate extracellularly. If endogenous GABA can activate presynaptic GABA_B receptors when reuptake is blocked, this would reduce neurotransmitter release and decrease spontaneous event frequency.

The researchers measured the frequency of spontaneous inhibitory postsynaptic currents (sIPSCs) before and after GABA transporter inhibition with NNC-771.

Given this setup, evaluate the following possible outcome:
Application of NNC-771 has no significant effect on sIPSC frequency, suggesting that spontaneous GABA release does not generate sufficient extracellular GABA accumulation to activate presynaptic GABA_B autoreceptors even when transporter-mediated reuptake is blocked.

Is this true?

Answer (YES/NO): NO